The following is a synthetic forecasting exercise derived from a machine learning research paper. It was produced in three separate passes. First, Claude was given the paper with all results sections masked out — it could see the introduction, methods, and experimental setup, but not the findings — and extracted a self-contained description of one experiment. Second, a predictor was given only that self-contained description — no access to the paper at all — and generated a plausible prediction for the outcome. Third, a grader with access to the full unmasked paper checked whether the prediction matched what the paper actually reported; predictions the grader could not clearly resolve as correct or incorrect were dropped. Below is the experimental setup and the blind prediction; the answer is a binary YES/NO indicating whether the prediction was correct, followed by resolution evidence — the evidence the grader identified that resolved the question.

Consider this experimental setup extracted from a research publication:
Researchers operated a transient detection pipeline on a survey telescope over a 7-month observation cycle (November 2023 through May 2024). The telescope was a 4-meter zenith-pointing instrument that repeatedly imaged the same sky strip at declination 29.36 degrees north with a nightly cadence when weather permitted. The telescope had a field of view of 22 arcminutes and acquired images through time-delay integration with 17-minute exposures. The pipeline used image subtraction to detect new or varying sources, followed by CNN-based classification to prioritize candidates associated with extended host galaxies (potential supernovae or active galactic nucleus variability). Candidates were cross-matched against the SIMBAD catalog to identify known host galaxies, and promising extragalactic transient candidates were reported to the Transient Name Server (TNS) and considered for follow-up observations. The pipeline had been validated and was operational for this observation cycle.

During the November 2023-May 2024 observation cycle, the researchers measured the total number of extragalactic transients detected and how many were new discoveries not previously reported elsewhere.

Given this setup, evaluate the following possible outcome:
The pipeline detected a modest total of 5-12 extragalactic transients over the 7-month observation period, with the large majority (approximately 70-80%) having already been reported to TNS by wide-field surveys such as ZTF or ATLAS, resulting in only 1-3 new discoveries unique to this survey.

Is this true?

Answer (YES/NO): YES